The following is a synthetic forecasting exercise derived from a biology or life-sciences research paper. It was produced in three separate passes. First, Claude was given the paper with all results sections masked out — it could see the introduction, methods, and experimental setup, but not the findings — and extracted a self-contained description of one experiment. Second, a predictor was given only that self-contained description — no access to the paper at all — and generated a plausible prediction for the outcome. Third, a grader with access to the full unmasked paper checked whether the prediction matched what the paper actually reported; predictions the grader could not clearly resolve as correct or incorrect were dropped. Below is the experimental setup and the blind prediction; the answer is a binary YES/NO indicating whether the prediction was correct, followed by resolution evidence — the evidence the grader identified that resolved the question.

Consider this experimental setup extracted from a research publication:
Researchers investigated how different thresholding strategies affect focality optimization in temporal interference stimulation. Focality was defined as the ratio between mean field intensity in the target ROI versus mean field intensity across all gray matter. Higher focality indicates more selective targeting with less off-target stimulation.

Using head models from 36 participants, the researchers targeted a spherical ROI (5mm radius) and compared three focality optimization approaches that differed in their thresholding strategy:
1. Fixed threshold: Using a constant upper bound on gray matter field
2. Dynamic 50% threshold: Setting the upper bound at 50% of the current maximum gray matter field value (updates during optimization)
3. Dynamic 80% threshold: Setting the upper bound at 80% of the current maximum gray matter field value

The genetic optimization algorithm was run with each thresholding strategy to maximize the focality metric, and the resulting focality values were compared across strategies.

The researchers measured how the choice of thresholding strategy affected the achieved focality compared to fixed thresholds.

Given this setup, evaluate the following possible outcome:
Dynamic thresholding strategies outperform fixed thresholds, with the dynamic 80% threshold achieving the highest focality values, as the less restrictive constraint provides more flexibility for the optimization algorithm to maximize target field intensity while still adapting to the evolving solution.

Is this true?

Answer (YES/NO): NO